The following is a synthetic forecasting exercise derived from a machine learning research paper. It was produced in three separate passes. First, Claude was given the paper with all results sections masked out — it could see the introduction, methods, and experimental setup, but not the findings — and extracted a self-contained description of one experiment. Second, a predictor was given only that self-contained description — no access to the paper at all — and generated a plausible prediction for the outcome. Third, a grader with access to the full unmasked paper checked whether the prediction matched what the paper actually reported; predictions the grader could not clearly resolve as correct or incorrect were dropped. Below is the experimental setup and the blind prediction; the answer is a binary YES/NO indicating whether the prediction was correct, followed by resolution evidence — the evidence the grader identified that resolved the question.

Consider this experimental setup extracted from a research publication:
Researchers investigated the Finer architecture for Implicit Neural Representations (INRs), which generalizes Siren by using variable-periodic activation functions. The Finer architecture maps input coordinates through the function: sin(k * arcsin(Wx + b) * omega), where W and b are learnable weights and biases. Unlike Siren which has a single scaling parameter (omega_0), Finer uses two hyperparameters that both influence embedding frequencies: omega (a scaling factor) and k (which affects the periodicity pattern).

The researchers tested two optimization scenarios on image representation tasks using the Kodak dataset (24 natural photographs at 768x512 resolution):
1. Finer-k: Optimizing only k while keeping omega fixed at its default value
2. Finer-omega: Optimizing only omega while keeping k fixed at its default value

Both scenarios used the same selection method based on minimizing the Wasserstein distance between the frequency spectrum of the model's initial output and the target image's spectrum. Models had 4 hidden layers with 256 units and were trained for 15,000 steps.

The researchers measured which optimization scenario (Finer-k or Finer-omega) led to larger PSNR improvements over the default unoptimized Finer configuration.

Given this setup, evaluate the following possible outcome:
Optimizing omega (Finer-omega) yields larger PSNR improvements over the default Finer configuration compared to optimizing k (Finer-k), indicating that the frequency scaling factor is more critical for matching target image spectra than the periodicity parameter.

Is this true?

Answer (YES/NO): NO